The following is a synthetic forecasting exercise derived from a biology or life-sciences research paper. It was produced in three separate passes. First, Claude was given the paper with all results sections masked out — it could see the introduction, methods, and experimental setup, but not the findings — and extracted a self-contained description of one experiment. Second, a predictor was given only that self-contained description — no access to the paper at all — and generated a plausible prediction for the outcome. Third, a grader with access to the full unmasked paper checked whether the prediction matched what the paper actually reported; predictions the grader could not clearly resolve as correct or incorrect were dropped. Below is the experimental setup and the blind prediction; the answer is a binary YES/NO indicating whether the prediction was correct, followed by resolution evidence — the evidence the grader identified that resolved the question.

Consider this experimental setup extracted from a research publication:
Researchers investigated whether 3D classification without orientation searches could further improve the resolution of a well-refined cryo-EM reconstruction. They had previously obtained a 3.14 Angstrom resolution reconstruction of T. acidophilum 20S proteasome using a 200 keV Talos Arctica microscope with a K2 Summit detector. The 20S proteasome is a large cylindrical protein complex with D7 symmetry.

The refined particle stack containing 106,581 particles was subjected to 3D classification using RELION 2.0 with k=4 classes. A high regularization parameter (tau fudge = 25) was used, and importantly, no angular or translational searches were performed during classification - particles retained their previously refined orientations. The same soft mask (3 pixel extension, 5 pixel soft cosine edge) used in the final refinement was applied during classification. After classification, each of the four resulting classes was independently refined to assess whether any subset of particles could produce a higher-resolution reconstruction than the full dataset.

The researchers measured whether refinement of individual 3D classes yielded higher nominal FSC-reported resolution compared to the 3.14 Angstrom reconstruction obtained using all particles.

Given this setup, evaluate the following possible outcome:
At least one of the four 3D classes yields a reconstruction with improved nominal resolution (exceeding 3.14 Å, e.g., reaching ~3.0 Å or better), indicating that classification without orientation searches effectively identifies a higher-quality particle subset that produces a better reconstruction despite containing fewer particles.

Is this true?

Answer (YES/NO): NO